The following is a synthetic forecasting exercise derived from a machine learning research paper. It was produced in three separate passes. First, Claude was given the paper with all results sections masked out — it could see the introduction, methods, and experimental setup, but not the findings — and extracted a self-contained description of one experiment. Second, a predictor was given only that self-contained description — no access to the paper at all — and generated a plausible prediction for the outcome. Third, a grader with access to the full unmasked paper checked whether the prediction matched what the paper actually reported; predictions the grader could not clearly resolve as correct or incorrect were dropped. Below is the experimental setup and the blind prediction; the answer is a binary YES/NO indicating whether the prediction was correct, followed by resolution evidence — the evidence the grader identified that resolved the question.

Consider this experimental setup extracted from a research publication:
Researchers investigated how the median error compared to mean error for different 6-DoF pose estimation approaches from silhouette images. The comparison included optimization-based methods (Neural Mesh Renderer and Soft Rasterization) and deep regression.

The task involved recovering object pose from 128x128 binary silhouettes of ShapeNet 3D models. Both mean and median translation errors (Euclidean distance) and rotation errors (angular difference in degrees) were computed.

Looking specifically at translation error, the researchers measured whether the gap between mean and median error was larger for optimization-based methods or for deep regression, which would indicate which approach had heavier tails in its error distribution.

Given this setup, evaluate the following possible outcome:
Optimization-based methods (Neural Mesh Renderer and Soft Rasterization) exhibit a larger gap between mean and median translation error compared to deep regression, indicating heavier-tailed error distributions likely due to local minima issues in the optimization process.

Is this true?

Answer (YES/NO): YES